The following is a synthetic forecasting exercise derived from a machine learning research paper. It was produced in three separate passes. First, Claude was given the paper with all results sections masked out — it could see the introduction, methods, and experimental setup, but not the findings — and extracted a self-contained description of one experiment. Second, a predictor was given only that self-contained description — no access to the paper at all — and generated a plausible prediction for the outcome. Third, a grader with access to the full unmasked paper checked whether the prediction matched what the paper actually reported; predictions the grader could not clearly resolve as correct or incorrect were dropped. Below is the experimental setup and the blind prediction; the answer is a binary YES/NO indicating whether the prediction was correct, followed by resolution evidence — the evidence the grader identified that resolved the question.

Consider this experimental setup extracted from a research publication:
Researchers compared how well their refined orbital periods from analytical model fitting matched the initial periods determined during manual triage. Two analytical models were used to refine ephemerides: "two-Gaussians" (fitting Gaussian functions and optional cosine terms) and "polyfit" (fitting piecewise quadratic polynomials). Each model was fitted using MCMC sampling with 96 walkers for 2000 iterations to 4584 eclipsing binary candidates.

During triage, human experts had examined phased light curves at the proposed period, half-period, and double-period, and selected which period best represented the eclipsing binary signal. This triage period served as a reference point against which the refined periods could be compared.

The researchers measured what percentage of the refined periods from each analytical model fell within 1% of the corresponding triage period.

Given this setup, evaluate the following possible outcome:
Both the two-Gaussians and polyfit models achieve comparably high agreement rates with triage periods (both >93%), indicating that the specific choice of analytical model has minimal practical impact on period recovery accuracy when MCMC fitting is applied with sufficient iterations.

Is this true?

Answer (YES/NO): YES